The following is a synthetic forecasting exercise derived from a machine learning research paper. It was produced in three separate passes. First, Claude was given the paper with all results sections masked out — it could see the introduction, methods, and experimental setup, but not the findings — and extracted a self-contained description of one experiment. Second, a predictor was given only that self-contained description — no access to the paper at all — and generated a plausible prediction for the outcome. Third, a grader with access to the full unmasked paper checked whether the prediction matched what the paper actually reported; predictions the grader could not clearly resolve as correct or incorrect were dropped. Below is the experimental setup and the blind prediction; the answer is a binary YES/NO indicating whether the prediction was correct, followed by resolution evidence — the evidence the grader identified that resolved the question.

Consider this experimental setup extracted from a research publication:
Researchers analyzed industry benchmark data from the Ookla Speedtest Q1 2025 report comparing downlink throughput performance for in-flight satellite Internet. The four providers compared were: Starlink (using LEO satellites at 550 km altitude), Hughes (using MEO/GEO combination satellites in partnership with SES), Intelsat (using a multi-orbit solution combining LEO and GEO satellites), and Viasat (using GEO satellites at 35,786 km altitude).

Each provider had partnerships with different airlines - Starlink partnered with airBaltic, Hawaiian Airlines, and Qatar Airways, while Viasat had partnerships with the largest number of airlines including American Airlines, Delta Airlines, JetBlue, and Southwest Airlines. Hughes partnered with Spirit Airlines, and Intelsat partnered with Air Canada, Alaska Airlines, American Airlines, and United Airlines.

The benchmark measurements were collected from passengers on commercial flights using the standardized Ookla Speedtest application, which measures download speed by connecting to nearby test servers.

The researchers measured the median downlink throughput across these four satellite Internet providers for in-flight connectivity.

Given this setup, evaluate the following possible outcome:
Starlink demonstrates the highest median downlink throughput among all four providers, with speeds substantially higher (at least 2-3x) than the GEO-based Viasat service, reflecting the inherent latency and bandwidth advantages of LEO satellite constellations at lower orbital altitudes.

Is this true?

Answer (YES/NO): YES